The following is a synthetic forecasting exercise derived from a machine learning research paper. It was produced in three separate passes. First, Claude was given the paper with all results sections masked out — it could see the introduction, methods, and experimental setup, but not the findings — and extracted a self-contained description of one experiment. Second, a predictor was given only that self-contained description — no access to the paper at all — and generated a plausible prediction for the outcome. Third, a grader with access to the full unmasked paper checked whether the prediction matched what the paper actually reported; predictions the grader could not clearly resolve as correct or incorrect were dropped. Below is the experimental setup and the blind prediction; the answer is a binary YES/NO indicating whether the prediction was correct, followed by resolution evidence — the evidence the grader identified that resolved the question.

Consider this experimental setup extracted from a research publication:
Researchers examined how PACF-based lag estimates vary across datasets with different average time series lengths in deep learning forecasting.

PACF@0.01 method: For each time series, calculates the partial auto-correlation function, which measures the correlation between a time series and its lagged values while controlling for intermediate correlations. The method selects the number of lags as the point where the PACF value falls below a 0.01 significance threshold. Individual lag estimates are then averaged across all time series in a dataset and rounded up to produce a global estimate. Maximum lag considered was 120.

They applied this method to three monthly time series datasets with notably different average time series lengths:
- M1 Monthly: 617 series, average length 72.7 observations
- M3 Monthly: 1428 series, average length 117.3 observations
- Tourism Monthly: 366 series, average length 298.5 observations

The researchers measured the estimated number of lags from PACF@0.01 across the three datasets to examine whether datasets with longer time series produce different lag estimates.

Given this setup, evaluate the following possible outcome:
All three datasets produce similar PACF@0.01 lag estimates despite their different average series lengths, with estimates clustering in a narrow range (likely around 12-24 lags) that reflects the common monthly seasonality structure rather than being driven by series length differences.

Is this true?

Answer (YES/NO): NO